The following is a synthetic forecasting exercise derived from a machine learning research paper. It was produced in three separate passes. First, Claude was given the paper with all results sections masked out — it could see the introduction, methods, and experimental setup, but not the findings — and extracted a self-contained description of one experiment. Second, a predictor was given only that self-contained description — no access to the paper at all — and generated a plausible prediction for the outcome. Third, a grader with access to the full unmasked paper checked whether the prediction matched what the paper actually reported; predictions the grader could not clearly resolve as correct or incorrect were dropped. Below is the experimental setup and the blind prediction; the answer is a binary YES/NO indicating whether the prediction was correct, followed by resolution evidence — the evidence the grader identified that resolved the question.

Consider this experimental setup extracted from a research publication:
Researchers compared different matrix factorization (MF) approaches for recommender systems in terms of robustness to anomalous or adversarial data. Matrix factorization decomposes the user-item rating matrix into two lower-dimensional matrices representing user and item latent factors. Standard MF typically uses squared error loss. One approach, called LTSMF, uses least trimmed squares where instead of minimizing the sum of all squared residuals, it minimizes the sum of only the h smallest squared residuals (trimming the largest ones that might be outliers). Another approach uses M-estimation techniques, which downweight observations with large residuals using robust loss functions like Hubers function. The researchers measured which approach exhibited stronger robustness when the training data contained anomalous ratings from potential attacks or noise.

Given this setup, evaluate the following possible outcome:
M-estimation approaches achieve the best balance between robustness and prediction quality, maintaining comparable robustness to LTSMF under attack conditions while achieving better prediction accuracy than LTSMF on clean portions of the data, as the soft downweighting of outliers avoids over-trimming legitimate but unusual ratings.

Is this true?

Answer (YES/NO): NO